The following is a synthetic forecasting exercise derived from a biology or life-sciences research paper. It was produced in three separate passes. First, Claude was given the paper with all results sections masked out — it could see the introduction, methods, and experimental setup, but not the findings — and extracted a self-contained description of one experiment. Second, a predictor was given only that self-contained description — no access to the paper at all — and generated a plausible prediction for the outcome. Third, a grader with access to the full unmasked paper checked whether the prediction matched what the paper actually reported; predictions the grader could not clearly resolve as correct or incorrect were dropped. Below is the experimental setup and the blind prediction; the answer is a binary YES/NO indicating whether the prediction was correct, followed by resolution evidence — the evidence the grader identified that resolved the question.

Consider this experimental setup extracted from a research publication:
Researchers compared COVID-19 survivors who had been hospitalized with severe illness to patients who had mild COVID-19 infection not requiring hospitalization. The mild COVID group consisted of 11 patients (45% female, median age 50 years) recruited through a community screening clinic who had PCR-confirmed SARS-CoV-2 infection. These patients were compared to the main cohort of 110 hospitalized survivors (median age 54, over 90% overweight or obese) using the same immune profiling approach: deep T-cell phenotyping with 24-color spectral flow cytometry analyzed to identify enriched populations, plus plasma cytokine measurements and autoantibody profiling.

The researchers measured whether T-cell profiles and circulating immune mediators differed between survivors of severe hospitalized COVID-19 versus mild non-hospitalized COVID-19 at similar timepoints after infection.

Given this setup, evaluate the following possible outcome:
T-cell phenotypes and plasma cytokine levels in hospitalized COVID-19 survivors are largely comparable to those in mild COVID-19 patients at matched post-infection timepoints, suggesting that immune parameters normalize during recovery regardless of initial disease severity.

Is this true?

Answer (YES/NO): NO